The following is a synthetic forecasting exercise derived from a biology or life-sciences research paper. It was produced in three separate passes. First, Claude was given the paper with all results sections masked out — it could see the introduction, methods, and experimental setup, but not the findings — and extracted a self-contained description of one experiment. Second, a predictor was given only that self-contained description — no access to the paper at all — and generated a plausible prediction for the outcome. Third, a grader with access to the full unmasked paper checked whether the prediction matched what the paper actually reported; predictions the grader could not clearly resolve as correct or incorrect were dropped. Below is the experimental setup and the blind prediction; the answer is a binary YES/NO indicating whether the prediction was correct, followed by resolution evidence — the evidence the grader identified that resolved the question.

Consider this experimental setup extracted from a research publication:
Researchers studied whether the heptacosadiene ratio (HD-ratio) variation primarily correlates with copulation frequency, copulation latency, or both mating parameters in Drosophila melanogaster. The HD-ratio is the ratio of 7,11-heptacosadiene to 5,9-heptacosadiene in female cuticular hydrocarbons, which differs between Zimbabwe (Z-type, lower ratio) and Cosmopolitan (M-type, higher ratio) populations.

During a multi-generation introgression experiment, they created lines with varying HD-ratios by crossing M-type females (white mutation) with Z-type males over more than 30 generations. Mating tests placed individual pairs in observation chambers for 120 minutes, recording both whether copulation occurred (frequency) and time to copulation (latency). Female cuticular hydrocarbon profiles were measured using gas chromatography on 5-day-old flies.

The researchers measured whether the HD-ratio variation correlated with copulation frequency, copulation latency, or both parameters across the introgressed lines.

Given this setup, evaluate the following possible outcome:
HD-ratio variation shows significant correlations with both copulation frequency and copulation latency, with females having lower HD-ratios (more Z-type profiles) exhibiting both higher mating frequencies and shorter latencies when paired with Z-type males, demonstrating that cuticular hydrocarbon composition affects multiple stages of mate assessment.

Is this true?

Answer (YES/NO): NO